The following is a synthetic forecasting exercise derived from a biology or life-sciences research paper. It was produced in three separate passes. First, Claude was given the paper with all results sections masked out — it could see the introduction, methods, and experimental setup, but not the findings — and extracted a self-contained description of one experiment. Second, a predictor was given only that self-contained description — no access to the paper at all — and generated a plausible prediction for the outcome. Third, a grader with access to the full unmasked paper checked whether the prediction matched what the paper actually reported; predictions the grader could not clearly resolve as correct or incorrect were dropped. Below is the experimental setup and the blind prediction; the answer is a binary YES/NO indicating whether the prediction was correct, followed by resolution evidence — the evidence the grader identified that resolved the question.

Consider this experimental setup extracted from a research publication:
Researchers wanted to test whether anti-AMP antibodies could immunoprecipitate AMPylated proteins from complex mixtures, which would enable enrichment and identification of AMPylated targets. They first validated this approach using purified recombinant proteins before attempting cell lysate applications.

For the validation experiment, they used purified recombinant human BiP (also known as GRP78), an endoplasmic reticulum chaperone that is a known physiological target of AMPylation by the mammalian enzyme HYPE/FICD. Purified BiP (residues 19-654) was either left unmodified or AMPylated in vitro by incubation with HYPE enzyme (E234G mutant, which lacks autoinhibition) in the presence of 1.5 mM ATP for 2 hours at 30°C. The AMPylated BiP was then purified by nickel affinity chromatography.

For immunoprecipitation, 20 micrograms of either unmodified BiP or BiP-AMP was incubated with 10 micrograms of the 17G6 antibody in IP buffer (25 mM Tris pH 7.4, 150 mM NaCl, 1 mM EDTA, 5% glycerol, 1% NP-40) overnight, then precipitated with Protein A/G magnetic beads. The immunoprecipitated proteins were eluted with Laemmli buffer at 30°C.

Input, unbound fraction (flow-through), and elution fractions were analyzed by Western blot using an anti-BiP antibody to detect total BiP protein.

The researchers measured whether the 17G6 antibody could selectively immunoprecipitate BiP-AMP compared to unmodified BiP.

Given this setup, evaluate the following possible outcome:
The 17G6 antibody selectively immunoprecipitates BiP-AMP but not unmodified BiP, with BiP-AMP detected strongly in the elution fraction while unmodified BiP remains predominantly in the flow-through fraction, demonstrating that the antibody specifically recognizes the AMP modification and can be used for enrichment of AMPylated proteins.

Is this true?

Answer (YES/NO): YES